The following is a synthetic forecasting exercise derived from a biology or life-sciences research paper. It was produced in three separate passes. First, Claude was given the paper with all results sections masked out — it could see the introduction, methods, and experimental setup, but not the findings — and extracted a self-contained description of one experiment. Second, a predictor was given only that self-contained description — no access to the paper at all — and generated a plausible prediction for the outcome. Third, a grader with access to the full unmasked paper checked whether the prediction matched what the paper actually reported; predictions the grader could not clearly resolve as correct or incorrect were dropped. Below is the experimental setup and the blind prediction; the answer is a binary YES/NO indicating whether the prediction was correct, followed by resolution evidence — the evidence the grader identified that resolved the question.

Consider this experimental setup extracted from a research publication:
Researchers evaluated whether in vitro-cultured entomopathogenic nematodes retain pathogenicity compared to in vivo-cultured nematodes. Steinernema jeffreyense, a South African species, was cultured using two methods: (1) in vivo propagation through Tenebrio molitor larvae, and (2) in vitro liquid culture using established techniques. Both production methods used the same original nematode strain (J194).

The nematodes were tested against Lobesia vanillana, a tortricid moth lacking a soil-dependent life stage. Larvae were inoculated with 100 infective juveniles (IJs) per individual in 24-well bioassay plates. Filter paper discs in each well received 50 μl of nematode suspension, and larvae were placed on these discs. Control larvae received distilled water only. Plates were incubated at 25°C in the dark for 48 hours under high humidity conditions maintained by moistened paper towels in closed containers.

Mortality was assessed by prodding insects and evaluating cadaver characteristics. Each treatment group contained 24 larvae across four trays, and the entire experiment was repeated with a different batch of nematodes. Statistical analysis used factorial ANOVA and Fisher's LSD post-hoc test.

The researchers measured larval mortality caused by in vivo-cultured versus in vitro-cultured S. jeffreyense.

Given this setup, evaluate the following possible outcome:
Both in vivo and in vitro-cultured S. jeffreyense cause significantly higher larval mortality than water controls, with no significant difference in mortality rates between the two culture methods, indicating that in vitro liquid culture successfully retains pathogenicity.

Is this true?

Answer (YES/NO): YES